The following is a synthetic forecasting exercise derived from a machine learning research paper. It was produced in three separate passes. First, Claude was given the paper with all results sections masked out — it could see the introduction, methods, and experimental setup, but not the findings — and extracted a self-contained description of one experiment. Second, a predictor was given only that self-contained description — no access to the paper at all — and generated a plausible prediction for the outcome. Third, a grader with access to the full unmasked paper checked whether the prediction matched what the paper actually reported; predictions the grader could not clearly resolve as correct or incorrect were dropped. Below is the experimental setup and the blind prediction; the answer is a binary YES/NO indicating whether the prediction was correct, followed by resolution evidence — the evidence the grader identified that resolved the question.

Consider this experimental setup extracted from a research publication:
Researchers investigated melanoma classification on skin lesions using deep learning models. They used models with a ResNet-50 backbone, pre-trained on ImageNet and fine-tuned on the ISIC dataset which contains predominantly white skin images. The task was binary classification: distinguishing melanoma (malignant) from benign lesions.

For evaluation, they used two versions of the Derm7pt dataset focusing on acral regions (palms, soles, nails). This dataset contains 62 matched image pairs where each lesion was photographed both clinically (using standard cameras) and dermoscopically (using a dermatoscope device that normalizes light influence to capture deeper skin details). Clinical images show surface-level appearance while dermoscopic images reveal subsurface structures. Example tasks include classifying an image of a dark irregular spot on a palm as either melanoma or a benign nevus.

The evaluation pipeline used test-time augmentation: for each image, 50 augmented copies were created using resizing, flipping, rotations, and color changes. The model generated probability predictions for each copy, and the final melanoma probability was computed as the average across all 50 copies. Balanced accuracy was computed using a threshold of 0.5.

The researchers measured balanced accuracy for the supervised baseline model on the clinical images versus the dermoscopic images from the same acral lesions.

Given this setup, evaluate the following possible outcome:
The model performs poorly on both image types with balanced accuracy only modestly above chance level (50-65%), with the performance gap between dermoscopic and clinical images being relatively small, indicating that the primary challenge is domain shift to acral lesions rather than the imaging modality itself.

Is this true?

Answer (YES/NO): NO